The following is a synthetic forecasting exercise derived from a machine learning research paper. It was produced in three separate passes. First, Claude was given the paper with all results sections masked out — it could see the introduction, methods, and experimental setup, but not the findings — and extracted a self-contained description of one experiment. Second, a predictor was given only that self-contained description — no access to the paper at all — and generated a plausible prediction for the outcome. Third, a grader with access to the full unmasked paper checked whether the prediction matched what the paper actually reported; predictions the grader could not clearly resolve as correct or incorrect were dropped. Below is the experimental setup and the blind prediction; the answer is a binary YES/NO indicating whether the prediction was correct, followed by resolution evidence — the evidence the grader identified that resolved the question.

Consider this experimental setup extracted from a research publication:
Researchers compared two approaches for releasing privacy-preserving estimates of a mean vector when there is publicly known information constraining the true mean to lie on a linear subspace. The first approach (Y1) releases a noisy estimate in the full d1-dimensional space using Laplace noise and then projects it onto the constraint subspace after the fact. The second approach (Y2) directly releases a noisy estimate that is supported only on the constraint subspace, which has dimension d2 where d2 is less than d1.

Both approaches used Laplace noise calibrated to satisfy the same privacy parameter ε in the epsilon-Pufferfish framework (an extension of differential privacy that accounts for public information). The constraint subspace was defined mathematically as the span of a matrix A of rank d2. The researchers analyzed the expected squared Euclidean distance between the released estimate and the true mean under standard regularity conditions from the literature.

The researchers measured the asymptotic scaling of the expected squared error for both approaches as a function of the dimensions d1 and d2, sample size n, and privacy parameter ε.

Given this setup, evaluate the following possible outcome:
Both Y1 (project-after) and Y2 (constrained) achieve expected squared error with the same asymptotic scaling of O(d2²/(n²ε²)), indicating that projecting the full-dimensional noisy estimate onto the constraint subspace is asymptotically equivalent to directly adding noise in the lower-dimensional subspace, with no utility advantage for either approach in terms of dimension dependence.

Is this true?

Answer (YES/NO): NO